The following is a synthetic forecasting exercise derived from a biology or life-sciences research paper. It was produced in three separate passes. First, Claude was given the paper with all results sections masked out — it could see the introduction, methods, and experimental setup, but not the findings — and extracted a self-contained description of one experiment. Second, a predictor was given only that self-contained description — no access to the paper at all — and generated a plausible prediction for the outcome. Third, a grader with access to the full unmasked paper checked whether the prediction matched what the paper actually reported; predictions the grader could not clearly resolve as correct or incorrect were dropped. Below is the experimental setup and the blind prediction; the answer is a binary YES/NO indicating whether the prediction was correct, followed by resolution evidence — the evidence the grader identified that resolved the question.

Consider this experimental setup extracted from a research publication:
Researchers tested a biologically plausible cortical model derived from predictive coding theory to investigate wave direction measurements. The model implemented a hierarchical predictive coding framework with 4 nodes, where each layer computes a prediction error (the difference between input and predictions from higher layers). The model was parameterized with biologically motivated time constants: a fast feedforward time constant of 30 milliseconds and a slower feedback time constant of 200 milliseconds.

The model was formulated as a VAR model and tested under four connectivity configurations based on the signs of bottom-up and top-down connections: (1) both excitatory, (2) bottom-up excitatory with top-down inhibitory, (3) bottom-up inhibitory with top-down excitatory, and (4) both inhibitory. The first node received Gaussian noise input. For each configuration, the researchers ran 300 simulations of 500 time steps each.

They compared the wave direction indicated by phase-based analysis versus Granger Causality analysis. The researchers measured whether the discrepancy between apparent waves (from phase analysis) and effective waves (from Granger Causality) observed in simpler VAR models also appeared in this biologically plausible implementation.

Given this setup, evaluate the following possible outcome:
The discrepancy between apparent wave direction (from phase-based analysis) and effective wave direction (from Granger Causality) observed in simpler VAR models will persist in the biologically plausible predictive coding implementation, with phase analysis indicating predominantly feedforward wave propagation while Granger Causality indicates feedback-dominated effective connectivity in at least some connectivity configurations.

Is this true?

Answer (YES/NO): NO